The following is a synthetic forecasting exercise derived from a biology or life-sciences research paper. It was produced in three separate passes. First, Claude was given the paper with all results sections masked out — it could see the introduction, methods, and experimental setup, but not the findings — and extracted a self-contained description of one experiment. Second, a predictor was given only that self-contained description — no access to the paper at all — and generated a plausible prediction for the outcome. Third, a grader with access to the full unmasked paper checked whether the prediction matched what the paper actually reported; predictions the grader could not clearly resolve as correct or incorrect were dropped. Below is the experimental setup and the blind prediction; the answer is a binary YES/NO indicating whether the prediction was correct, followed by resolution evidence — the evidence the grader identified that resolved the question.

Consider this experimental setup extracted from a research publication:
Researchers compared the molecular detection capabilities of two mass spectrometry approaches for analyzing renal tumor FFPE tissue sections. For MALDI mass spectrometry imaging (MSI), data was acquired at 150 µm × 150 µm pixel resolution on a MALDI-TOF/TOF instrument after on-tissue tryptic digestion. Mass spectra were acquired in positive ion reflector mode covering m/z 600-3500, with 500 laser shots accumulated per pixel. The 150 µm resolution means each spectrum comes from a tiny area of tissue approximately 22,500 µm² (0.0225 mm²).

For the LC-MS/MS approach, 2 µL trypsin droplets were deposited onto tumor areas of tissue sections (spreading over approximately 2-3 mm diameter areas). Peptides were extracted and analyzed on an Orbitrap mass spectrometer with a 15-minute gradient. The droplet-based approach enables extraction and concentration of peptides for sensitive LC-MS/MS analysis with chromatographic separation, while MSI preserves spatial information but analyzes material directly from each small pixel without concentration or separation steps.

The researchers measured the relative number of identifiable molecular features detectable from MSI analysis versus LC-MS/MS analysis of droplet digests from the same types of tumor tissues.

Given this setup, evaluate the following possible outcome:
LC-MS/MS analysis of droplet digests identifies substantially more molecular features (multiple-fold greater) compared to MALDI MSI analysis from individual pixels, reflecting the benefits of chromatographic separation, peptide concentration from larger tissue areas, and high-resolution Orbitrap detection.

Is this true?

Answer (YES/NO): YES